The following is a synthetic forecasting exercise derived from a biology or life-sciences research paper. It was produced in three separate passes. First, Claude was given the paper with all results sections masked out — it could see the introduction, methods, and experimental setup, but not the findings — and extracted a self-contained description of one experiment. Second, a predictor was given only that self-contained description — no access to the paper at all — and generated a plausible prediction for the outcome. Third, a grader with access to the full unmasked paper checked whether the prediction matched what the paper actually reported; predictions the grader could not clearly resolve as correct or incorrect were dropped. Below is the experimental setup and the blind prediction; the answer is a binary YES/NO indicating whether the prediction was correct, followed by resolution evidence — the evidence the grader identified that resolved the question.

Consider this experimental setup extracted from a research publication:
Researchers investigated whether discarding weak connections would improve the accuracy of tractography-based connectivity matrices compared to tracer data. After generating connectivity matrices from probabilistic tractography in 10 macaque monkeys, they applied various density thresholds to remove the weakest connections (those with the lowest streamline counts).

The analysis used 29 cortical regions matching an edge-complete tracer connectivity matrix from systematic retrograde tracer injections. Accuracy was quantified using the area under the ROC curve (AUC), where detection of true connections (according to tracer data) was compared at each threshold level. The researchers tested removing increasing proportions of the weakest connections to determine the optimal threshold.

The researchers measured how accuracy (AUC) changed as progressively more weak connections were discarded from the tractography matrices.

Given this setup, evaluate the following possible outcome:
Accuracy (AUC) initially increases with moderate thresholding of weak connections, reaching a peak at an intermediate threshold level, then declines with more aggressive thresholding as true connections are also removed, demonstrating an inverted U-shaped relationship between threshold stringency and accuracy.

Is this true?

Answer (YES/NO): NO